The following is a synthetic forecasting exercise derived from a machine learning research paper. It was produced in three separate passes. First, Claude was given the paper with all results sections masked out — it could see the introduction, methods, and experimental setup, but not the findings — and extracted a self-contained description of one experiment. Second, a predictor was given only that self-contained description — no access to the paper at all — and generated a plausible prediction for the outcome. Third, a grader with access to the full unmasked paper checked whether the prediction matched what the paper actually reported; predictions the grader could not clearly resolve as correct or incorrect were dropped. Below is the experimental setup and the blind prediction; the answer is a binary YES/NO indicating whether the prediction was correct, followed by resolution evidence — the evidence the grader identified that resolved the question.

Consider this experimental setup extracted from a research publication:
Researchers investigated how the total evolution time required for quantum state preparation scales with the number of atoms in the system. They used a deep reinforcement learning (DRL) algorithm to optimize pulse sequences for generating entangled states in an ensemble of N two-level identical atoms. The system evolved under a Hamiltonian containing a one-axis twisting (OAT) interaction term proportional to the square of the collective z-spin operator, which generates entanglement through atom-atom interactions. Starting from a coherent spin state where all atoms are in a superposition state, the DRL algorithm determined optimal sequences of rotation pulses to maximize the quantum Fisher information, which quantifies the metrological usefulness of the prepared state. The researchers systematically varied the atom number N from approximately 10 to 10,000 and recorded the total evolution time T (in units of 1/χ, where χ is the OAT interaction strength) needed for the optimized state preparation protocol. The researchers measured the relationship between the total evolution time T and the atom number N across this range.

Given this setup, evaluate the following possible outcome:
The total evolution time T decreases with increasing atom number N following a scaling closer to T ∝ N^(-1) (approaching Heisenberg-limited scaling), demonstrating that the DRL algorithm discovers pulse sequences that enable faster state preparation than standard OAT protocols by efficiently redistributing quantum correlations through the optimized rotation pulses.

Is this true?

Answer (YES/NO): NO